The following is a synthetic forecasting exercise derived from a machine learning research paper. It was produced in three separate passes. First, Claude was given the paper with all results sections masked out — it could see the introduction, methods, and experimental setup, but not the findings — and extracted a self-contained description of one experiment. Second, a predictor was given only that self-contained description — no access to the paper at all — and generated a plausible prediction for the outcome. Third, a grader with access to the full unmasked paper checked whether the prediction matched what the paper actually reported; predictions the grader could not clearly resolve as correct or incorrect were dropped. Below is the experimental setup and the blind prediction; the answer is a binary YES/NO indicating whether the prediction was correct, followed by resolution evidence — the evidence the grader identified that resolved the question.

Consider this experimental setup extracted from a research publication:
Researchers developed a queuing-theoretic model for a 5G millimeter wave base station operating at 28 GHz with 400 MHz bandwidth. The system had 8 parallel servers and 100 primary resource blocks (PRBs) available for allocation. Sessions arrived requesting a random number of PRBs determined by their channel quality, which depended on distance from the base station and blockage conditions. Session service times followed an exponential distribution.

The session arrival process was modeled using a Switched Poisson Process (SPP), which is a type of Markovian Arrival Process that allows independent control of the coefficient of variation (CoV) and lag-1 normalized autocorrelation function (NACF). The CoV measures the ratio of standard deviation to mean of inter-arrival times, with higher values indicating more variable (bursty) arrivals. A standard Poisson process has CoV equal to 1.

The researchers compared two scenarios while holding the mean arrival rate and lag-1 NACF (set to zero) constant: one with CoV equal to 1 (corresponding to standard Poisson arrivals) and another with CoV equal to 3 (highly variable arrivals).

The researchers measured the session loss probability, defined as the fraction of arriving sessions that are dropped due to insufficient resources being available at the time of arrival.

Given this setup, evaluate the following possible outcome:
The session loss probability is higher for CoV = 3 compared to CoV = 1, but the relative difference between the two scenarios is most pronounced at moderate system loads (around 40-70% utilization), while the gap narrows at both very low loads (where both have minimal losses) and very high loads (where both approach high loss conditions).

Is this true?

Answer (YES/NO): NO